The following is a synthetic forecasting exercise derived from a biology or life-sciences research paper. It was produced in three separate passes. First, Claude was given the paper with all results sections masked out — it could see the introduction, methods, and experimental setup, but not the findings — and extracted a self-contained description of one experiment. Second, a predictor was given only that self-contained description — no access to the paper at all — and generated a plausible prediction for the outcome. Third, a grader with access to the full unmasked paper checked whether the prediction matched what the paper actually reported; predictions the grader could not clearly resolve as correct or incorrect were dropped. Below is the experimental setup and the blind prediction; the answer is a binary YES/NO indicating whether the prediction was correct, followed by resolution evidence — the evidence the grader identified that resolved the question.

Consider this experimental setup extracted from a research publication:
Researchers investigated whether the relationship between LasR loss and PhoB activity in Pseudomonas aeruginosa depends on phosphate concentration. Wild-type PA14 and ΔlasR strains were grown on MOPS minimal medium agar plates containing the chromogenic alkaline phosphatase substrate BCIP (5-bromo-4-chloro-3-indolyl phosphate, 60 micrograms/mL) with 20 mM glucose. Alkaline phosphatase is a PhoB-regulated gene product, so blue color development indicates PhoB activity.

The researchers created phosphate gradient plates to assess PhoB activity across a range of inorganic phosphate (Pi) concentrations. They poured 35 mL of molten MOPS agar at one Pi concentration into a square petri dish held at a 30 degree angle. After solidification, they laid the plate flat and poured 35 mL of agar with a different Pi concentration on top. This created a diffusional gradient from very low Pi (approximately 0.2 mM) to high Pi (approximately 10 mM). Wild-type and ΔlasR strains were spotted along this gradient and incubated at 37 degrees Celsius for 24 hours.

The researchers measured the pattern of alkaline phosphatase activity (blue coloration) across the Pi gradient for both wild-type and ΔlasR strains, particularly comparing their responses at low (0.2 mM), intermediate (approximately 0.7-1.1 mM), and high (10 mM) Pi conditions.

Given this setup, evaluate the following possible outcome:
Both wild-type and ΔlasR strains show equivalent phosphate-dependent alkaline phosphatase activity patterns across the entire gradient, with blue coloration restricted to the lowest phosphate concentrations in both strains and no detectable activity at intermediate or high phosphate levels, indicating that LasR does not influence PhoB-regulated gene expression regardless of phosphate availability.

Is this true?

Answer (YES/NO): NO